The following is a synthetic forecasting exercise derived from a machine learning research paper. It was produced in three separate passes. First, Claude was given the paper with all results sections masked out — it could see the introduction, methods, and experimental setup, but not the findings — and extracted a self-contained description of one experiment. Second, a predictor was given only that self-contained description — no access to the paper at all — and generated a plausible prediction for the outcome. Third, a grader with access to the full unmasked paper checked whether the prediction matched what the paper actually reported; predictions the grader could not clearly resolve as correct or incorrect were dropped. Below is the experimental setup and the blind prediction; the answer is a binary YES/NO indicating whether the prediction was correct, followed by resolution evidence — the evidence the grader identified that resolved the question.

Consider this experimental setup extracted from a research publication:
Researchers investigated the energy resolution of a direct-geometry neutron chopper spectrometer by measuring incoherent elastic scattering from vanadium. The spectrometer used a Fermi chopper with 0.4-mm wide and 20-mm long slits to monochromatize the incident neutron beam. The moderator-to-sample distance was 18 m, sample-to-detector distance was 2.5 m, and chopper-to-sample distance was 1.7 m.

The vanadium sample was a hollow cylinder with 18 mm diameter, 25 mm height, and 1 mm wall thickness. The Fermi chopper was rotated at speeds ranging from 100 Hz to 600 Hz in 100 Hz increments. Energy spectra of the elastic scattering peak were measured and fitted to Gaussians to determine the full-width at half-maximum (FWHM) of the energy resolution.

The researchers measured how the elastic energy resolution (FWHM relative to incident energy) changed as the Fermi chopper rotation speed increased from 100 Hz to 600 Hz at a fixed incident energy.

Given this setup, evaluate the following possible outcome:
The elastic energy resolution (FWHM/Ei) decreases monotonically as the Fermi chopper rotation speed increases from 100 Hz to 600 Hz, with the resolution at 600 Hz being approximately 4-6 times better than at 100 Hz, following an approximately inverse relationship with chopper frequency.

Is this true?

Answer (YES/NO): NO